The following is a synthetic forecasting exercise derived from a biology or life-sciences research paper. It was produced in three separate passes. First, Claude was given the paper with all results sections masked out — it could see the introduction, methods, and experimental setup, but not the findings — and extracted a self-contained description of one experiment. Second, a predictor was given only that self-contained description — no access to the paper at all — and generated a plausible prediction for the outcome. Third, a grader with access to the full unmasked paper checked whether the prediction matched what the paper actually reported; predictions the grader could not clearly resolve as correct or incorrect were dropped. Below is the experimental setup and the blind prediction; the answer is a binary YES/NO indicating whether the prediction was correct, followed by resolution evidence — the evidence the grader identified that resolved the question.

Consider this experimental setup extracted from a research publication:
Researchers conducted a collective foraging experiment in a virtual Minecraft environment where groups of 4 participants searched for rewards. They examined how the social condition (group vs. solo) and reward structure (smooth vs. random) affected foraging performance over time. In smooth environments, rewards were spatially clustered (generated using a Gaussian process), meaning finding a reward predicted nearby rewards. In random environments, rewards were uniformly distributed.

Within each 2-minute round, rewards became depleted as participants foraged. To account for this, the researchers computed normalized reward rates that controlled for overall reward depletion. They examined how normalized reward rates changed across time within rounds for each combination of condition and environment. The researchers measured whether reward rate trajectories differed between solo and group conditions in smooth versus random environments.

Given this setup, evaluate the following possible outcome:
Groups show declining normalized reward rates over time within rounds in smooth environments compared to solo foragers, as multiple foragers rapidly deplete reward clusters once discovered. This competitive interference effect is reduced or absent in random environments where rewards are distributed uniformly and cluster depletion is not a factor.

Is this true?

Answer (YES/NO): NO